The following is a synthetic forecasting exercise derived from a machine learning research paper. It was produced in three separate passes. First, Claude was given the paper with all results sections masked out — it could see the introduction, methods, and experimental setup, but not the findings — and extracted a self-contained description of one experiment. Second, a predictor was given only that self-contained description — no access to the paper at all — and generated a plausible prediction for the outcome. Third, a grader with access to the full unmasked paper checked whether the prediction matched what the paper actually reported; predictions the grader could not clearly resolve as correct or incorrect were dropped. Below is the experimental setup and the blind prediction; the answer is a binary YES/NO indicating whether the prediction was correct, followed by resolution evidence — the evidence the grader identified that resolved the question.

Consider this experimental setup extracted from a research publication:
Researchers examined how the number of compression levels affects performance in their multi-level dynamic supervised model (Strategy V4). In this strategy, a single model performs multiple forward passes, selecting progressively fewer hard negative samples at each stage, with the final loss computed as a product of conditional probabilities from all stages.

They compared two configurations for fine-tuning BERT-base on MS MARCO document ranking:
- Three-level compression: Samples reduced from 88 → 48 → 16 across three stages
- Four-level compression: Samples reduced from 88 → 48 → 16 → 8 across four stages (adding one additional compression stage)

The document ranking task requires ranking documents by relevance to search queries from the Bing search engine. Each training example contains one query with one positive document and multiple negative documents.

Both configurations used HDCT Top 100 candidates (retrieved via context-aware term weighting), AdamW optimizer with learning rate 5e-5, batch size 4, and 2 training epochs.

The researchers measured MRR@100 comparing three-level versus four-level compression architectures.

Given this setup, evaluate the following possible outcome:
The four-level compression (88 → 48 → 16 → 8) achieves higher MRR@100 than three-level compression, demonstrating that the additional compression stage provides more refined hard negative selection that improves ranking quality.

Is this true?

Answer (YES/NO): NO